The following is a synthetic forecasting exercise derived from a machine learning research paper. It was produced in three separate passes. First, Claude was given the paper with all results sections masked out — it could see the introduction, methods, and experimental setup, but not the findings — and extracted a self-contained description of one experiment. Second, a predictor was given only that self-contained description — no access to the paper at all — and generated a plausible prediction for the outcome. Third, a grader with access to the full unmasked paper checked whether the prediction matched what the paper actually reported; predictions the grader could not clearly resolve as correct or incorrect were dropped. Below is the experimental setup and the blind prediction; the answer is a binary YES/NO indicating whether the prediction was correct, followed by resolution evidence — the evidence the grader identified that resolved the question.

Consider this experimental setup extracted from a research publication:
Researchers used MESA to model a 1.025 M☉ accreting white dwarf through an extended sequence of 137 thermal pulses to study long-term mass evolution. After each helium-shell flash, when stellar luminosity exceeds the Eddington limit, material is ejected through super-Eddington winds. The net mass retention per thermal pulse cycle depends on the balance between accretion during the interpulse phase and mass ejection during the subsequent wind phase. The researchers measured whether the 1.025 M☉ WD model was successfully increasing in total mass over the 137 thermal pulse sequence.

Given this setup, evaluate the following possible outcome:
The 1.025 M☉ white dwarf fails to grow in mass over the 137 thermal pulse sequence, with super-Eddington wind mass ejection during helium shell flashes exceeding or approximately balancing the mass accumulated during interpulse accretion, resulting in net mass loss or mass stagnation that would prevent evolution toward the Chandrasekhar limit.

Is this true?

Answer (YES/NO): NO